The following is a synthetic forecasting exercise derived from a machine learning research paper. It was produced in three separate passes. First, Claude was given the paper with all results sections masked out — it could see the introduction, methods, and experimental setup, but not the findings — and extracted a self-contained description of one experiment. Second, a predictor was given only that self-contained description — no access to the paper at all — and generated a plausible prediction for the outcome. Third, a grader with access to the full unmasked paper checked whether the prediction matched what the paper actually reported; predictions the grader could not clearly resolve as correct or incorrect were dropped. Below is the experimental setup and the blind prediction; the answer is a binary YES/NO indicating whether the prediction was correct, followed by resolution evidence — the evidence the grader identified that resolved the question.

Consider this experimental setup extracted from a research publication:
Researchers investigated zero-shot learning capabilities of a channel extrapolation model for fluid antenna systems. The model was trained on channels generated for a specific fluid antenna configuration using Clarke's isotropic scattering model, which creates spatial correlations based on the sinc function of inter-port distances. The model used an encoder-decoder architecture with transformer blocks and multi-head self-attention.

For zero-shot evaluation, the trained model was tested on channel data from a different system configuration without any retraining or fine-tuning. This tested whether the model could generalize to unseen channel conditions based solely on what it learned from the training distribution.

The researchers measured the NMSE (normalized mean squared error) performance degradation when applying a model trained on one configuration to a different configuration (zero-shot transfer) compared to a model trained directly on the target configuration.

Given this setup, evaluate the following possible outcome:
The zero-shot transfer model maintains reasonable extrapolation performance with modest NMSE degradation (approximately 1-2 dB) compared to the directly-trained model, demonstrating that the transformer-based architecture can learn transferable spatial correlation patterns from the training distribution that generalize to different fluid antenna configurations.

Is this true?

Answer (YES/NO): NO